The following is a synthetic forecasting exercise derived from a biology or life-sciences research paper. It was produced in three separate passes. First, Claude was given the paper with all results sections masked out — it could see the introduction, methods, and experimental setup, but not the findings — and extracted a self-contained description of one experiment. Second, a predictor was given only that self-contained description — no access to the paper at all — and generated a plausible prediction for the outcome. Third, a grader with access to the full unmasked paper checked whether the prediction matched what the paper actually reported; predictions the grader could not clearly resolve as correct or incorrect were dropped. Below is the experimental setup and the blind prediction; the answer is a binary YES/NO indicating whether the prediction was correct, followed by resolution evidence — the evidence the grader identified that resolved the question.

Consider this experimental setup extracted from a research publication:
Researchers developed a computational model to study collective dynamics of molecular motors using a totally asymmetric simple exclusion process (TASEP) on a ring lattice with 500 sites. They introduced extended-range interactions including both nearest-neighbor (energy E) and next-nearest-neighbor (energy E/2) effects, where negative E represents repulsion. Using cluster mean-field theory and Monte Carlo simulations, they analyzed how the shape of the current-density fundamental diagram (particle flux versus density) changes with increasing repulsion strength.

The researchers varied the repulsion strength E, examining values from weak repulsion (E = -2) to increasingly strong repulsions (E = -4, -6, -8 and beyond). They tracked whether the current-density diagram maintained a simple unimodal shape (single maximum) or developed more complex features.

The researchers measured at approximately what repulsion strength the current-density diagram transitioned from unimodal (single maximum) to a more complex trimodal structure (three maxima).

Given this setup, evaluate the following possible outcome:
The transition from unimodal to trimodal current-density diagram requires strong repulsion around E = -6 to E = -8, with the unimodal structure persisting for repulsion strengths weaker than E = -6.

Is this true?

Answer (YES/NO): YES